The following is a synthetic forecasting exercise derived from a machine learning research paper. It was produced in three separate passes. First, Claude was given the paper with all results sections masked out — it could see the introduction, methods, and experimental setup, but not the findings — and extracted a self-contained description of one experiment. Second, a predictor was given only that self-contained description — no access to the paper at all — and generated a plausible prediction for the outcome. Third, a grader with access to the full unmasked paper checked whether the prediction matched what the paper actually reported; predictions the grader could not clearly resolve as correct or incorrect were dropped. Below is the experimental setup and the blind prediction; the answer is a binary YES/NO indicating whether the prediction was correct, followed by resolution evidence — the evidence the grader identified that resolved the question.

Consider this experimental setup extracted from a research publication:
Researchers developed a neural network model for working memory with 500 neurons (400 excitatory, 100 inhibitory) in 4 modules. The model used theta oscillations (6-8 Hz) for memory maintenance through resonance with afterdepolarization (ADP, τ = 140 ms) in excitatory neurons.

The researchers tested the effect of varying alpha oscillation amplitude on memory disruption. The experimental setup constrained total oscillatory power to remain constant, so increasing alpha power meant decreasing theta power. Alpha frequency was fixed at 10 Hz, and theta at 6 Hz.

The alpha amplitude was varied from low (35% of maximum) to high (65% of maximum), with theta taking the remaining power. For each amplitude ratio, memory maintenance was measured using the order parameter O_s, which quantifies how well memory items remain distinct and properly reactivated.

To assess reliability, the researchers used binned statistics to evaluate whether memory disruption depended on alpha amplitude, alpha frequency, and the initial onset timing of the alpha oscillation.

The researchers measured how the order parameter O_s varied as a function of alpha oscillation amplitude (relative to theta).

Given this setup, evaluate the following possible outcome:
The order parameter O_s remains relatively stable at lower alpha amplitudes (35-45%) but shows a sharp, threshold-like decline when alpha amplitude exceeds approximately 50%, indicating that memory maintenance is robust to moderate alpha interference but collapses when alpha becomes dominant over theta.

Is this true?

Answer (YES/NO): NO